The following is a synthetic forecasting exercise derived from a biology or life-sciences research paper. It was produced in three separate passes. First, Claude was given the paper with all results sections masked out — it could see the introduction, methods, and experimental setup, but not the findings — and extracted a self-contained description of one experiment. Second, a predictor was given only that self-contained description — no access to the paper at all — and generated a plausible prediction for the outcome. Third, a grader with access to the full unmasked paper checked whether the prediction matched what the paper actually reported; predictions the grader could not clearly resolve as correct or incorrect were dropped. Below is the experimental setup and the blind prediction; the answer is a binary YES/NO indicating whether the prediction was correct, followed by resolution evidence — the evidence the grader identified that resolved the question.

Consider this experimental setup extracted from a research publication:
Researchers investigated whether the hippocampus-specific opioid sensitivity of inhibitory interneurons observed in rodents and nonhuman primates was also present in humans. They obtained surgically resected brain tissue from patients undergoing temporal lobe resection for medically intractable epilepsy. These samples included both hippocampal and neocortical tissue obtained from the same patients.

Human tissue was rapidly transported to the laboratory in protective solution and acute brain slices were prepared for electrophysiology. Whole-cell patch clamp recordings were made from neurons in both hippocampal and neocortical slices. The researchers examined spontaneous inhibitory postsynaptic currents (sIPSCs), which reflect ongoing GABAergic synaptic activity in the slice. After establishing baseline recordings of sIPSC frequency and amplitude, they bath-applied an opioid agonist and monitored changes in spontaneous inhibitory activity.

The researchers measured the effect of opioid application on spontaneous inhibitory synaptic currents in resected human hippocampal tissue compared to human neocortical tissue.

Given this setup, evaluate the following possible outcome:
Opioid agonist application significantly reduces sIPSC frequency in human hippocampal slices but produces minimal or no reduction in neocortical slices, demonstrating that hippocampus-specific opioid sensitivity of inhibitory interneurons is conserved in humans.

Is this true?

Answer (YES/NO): YES